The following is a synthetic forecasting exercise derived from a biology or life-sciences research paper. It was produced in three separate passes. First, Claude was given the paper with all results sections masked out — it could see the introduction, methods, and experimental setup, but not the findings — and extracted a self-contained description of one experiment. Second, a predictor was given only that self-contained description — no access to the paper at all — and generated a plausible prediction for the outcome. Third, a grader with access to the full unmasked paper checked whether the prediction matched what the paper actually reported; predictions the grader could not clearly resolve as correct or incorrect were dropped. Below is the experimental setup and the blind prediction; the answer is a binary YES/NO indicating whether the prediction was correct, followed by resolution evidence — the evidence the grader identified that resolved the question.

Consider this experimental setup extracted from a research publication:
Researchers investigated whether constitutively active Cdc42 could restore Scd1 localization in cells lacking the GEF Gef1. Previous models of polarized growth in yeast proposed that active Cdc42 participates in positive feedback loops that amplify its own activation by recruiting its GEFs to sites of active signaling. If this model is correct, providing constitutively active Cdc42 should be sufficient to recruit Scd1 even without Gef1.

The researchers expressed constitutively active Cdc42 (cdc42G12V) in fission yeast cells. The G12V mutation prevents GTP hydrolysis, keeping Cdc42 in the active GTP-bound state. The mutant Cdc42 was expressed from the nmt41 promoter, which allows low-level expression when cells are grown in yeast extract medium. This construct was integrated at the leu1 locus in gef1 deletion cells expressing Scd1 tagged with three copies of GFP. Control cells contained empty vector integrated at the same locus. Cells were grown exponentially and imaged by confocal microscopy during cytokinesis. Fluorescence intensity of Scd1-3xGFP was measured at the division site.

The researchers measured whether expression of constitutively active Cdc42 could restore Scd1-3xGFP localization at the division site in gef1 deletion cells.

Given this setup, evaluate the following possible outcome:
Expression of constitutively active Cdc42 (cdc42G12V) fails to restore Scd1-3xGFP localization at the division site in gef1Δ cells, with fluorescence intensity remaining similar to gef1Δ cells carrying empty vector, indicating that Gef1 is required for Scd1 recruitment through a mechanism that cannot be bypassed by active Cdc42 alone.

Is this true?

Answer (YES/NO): YES